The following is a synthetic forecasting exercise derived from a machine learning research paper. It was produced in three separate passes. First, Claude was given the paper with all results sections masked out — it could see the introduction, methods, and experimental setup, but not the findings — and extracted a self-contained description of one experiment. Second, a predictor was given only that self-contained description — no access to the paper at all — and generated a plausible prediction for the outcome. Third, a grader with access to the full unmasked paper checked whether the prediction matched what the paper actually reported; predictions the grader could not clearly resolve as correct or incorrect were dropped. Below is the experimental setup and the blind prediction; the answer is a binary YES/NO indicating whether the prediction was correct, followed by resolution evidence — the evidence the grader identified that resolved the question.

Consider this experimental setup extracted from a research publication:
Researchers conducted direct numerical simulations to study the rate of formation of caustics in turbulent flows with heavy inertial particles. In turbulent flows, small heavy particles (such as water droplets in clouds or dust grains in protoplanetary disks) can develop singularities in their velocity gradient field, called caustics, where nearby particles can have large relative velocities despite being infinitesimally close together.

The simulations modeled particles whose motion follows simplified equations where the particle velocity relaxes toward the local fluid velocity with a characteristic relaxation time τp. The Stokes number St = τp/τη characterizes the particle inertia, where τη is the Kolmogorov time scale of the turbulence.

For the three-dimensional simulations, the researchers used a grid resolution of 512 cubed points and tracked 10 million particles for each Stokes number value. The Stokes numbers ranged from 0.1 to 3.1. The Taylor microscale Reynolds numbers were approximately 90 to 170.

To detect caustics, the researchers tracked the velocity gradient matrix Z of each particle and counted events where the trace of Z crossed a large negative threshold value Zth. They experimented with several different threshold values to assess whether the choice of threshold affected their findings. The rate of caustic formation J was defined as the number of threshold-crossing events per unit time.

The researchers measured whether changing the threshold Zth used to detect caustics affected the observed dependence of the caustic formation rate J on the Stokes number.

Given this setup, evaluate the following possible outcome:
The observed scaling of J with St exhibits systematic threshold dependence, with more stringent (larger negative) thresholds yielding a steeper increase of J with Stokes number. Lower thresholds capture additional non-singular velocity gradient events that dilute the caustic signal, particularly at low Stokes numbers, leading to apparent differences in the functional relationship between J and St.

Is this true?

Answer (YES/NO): NO